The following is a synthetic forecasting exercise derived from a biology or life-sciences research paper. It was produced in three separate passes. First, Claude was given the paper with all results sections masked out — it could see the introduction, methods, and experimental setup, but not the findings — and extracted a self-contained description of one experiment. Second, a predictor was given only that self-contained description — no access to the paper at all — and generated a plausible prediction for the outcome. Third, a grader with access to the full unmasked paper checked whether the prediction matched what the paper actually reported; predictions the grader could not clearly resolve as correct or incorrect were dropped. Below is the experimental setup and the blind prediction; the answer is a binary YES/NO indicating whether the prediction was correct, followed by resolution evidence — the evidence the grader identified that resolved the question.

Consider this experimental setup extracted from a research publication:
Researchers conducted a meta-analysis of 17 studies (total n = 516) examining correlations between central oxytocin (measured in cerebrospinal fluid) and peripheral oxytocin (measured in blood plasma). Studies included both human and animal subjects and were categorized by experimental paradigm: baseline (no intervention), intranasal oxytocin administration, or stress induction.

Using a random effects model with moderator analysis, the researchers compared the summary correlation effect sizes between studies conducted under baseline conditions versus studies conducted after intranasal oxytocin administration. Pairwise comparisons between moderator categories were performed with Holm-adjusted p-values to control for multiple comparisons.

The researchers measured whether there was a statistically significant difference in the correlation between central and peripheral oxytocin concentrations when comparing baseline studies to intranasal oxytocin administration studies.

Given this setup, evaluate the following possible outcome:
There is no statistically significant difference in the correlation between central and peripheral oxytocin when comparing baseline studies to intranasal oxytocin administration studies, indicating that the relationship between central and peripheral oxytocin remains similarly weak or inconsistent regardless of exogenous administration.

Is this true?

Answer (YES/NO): NO